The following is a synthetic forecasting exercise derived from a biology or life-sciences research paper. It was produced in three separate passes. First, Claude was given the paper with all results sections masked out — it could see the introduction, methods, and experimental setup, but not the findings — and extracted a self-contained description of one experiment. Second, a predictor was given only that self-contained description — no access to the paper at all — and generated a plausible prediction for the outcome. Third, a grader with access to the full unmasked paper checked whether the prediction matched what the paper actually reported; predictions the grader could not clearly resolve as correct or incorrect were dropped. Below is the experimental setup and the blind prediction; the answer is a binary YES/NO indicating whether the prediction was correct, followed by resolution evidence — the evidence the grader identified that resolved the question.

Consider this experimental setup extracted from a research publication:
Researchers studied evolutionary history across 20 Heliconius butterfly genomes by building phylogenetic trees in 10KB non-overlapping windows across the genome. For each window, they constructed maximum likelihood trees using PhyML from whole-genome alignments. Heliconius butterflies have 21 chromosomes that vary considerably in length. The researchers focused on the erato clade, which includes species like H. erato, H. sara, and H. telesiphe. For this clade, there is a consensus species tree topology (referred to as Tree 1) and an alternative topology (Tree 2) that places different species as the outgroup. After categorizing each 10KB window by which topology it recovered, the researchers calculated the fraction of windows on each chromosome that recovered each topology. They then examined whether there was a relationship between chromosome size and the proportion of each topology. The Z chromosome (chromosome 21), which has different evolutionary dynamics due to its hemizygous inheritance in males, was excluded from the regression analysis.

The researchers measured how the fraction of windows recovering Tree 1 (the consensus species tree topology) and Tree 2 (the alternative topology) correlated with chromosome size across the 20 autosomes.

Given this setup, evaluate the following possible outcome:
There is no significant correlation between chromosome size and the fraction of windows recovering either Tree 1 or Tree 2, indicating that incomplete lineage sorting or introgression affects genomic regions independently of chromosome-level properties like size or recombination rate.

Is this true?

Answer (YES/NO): NO